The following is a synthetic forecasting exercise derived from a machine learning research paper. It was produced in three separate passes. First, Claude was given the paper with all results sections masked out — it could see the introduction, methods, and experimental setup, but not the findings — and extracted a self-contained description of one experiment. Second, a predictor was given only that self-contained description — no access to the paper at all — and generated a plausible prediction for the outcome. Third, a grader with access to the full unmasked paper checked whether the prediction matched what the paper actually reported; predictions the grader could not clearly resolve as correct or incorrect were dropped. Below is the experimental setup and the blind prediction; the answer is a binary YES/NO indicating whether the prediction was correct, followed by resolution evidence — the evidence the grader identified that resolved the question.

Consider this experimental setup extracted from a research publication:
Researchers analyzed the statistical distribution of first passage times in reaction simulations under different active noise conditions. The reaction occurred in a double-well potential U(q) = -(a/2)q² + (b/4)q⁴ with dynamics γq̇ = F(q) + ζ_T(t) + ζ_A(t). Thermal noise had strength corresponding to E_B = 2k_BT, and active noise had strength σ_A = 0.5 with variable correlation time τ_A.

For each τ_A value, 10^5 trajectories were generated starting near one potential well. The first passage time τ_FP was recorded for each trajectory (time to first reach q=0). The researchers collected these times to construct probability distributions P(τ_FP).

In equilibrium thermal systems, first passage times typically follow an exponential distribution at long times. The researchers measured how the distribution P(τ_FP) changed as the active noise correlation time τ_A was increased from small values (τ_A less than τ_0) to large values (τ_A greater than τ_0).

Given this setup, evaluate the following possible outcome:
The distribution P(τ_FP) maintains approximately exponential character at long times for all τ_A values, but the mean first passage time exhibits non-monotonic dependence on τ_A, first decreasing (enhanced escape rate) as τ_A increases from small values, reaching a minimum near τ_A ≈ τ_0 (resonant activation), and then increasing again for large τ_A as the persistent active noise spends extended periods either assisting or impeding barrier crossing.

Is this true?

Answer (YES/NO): NO